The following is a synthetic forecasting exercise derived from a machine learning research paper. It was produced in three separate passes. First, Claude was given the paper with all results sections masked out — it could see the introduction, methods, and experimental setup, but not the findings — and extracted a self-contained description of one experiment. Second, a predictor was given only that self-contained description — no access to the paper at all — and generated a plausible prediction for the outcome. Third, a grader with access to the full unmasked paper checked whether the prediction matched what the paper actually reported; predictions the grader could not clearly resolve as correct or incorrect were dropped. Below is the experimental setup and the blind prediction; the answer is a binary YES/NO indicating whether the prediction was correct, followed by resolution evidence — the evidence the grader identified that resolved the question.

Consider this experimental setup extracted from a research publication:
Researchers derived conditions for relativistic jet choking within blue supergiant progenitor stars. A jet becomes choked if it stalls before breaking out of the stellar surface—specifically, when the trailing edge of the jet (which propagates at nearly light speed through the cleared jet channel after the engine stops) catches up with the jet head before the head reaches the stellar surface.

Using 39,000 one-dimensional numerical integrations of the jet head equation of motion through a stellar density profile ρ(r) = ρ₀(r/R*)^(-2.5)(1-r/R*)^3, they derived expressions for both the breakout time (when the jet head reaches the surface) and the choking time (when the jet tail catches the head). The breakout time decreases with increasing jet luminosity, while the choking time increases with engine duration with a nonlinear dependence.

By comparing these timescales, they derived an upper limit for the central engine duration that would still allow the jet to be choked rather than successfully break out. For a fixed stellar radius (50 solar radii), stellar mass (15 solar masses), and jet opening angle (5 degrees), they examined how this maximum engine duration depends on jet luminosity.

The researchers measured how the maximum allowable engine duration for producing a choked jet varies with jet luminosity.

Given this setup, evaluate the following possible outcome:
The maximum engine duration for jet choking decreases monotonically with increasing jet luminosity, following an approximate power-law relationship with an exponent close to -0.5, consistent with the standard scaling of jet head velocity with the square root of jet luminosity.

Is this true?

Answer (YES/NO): NO